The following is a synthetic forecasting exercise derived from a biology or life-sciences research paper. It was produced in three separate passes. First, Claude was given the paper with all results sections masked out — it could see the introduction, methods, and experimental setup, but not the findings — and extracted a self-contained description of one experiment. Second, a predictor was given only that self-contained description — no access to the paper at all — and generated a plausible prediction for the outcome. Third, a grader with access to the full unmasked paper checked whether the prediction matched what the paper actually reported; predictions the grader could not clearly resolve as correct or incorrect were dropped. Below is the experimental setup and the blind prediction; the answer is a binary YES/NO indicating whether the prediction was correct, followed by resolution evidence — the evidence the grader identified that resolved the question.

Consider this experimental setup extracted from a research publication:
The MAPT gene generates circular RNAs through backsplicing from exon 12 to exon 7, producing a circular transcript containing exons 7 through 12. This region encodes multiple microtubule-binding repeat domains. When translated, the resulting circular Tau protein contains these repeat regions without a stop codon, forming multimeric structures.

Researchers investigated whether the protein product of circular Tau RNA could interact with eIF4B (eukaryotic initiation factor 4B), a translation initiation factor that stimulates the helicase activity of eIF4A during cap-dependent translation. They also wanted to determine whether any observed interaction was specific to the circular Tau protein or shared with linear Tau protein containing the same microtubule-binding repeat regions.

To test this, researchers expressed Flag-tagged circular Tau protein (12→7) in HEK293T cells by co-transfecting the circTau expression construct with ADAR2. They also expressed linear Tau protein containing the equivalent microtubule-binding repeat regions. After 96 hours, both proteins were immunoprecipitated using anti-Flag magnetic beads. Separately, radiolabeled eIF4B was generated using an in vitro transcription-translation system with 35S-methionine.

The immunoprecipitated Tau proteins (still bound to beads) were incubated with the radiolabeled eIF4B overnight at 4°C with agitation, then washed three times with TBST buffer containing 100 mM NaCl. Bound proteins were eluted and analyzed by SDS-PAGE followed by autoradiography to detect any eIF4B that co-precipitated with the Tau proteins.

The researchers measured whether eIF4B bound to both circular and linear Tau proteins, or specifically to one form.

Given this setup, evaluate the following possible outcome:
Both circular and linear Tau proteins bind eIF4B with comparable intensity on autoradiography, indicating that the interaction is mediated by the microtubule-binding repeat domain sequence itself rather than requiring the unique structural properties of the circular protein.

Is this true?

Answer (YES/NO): NO